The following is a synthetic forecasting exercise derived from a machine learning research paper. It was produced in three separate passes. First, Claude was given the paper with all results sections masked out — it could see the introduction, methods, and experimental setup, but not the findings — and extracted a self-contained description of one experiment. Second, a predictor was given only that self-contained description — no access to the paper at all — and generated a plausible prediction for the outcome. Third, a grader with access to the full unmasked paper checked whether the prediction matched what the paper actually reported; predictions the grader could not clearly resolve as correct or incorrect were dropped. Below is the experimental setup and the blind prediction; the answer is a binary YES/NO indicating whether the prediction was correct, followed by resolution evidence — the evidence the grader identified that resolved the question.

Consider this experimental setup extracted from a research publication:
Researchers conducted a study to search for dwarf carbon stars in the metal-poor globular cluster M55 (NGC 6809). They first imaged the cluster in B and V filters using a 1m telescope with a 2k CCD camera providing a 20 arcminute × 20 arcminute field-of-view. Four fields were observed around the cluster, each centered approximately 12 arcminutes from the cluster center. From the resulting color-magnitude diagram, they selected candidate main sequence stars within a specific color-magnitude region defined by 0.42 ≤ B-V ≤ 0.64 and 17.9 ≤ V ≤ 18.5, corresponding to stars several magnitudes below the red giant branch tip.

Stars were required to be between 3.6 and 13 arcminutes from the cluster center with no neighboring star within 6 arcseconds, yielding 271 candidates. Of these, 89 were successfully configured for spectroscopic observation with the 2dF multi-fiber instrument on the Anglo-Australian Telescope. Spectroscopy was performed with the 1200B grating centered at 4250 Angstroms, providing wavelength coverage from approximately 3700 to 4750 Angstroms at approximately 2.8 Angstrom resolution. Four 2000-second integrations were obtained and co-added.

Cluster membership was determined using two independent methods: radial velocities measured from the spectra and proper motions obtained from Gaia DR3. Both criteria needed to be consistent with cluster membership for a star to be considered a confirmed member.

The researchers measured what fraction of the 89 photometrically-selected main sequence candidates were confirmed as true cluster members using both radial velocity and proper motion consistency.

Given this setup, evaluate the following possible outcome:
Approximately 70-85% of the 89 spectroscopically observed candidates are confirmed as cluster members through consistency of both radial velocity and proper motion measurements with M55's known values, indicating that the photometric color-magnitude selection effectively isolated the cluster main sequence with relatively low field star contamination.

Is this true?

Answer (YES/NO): YES